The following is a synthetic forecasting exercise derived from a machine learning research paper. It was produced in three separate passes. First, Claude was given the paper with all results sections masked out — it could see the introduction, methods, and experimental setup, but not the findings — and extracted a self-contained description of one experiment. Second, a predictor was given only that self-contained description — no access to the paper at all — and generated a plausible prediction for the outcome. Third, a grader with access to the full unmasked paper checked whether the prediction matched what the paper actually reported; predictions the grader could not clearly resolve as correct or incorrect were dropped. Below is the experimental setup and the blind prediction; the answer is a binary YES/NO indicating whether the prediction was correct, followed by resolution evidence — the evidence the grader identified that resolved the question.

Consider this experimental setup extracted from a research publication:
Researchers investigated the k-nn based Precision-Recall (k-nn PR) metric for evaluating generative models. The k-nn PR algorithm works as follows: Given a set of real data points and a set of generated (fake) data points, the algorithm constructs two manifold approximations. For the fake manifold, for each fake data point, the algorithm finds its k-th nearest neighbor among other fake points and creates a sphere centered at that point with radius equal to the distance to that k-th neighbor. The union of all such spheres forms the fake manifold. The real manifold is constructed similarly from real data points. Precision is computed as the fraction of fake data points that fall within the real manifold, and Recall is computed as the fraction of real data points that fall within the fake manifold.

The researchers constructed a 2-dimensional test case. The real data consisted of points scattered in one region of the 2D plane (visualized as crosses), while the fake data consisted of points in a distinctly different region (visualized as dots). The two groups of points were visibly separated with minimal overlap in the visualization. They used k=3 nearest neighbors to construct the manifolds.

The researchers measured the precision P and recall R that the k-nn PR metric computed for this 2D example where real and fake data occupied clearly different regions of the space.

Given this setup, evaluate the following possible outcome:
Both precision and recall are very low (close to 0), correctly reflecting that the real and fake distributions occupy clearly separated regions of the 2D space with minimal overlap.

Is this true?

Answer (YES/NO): NO